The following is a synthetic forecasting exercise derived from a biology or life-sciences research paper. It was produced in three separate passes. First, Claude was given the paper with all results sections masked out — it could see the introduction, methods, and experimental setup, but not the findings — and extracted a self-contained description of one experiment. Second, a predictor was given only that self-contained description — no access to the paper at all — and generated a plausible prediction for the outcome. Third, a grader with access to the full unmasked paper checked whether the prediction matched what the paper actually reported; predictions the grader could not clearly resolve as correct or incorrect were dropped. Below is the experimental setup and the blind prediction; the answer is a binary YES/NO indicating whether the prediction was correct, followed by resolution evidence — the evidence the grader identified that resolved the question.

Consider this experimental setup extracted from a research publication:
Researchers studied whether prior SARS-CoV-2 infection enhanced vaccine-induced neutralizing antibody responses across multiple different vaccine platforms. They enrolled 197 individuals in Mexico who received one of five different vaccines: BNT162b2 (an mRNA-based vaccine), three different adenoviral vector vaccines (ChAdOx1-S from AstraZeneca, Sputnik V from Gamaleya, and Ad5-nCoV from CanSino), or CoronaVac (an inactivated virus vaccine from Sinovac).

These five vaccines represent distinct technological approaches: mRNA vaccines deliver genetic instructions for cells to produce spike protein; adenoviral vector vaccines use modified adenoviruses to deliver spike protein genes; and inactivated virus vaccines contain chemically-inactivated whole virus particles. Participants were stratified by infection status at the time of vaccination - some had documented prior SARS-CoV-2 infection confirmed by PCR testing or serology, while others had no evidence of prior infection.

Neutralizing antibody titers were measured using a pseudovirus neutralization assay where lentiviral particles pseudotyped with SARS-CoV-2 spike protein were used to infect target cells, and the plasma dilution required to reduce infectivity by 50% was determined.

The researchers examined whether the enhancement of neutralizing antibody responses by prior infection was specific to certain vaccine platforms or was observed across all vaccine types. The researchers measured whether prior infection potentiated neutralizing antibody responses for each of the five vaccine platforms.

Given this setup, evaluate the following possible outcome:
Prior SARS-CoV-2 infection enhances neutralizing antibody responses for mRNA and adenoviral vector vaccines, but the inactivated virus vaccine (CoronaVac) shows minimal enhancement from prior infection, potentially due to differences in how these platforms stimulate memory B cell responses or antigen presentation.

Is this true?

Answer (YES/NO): NO